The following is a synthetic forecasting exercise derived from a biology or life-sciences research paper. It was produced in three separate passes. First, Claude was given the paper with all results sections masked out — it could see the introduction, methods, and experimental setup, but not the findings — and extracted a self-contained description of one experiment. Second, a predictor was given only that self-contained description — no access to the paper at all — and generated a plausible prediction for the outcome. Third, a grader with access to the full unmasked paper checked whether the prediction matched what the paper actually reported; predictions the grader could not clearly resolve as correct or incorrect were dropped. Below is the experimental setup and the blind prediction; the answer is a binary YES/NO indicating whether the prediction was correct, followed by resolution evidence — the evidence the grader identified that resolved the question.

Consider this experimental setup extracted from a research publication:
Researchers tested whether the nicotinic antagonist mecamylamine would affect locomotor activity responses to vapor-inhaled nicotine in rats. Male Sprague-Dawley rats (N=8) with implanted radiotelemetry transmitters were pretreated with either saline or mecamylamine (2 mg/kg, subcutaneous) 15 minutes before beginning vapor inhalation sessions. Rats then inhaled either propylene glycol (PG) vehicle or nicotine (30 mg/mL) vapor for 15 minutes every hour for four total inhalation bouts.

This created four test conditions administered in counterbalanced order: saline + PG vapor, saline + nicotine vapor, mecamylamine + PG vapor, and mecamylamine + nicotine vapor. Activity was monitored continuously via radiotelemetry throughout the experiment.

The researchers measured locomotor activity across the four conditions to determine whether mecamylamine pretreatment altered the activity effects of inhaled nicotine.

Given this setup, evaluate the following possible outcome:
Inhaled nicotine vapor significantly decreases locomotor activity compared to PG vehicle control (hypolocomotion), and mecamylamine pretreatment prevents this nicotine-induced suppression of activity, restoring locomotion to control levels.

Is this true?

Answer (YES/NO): NO